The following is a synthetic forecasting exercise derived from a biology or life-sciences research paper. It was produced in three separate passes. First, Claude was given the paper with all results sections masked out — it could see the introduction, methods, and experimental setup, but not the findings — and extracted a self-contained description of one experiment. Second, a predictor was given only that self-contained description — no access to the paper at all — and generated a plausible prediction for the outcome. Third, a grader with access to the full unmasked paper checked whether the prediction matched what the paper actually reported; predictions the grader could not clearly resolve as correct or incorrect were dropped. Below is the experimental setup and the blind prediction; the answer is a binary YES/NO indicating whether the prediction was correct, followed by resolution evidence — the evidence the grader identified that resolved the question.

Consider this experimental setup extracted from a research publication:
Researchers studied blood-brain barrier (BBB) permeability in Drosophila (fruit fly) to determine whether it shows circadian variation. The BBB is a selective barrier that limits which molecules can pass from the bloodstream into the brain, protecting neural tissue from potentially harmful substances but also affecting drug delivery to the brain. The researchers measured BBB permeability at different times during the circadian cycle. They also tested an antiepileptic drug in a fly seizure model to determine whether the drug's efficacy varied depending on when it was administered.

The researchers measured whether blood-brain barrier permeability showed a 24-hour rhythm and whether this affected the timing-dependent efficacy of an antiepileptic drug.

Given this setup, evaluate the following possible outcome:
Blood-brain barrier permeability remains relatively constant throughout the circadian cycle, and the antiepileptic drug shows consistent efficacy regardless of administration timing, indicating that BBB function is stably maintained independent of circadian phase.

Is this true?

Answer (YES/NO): NO